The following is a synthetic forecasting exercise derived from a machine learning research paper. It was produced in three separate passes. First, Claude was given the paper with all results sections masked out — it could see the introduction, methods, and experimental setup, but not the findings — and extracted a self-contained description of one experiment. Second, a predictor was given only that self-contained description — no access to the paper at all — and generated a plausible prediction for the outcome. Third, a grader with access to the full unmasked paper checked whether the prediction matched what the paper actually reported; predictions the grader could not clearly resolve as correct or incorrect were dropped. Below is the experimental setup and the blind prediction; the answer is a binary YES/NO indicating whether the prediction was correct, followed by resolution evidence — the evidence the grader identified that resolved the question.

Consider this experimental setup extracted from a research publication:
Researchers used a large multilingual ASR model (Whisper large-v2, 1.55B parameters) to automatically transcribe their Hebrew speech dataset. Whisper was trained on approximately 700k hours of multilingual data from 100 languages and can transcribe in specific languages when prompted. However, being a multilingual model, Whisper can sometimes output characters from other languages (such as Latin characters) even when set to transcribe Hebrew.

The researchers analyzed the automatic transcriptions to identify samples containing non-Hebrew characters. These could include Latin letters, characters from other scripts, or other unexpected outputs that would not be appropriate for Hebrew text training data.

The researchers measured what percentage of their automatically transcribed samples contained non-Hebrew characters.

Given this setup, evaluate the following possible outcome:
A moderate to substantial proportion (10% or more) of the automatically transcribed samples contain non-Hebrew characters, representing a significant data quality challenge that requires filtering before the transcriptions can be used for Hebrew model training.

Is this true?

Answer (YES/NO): NO